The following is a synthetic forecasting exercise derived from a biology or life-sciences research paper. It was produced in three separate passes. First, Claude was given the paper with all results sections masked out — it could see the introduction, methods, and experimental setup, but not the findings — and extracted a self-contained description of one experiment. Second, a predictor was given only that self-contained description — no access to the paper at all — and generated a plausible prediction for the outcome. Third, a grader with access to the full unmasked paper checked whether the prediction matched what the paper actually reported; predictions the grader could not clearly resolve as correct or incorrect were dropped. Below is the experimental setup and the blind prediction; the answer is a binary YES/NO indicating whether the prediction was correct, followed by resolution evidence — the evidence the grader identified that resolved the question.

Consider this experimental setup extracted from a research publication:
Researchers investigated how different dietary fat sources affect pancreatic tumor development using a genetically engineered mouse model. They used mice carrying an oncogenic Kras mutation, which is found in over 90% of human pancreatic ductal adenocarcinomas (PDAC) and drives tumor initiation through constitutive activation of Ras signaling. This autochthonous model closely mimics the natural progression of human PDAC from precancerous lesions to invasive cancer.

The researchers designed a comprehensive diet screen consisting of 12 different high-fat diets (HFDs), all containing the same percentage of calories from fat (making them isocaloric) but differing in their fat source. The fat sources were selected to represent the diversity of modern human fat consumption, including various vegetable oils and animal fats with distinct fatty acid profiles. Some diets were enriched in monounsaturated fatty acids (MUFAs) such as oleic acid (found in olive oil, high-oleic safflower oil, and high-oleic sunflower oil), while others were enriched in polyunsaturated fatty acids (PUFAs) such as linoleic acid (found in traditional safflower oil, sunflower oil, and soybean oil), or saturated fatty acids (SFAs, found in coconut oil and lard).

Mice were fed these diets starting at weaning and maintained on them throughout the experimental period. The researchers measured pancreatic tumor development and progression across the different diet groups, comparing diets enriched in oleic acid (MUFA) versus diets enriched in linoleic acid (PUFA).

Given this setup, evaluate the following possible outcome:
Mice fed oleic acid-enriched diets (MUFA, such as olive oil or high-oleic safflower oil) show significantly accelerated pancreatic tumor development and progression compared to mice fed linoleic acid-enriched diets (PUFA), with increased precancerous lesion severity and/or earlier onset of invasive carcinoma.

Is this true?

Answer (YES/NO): NO